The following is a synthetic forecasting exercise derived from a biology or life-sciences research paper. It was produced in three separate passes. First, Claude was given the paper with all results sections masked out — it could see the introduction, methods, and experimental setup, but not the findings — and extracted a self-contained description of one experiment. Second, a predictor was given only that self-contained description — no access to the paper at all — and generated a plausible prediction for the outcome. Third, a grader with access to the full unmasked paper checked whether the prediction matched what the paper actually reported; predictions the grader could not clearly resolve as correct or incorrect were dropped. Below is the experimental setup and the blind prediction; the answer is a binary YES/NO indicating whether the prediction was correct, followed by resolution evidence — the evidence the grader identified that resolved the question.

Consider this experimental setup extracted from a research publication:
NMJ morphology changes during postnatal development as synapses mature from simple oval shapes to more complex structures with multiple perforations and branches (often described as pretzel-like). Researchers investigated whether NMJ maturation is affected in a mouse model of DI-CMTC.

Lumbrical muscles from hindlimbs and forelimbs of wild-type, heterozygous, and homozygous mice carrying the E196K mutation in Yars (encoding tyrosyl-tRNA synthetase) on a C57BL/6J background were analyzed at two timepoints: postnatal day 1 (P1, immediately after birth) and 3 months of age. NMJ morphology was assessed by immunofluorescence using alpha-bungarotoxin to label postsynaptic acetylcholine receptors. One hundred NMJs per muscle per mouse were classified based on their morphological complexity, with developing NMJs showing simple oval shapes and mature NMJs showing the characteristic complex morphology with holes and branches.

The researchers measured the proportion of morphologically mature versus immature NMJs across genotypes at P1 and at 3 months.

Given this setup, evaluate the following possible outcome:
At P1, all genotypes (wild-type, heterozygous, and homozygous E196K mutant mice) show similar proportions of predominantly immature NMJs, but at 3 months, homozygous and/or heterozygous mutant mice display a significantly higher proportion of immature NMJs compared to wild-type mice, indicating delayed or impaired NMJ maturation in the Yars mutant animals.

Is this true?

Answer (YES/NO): NO